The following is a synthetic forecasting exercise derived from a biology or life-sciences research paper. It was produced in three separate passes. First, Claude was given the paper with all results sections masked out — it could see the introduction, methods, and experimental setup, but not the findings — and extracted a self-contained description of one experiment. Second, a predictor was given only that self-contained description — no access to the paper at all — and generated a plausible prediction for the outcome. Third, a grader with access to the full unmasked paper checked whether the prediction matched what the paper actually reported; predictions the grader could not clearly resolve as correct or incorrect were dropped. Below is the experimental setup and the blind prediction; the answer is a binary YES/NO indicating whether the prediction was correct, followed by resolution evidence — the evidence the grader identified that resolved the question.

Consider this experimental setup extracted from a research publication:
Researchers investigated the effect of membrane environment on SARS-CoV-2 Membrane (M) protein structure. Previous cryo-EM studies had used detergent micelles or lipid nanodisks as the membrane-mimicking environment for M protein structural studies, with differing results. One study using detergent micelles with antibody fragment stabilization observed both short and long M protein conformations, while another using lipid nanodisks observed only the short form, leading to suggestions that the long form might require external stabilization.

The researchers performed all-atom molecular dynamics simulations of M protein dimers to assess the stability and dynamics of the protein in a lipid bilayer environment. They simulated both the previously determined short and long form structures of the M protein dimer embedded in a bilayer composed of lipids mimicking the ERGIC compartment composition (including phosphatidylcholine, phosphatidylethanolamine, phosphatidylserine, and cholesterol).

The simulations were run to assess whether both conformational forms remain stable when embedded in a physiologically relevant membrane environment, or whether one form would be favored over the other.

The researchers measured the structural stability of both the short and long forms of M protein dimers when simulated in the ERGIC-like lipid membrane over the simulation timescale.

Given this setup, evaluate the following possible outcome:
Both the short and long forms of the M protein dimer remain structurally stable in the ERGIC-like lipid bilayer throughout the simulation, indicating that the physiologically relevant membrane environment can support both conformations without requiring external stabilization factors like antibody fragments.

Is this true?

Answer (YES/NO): NO